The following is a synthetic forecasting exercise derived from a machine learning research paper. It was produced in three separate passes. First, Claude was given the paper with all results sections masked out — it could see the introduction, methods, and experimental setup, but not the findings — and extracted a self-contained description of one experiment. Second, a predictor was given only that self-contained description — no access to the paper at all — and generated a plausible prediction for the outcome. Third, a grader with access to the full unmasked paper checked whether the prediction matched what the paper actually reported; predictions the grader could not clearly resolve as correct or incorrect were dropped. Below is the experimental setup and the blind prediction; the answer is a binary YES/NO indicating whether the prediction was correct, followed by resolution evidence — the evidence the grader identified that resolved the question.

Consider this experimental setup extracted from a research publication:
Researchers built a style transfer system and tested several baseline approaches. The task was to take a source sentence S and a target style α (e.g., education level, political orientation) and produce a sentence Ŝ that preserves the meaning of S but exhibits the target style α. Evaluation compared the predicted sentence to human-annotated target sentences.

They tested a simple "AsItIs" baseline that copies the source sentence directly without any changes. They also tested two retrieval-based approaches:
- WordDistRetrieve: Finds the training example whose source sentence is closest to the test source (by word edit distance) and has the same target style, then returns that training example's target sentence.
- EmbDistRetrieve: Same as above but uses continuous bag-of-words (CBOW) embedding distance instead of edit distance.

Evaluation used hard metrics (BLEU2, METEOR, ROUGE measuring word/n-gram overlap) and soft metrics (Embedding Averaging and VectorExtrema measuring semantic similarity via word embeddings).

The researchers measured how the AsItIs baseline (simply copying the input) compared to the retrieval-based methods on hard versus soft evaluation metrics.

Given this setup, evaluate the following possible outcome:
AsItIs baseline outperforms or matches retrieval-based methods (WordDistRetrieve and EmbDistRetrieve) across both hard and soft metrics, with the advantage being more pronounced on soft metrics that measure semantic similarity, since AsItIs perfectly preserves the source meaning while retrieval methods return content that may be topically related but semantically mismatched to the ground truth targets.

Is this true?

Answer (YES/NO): NO